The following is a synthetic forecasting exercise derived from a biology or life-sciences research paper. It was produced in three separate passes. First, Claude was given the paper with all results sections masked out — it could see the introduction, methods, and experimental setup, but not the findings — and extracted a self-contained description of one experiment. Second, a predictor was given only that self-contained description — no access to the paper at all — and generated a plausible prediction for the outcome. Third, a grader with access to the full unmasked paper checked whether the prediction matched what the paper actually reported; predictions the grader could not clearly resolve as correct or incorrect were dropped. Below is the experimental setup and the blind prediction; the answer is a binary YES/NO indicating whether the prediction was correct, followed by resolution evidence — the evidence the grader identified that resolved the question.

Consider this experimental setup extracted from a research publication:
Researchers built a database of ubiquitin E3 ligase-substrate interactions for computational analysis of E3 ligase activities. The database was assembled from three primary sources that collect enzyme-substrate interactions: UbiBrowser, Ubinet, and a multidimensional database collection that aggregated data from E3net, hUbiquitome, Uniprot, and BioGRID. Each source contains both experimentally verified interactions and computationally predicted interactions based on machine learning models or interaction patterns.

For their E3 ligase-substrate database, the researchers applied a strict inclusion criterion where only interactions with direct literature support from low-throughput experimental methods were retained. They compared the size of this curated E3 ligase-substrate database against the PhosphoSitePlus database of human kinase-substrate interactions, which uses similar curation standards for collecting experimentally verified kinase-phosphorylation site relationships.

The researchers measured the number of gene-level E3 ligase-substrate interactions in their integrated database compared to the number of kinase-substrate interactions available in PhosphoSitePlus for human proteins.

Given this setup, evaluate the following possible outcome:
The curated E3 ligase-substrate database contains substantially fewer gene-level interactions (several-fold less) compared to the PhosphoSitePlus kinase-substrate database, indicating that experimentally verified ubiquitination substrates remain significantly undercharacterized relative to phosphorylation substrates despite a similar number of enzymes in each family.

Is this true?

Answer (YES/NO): YES